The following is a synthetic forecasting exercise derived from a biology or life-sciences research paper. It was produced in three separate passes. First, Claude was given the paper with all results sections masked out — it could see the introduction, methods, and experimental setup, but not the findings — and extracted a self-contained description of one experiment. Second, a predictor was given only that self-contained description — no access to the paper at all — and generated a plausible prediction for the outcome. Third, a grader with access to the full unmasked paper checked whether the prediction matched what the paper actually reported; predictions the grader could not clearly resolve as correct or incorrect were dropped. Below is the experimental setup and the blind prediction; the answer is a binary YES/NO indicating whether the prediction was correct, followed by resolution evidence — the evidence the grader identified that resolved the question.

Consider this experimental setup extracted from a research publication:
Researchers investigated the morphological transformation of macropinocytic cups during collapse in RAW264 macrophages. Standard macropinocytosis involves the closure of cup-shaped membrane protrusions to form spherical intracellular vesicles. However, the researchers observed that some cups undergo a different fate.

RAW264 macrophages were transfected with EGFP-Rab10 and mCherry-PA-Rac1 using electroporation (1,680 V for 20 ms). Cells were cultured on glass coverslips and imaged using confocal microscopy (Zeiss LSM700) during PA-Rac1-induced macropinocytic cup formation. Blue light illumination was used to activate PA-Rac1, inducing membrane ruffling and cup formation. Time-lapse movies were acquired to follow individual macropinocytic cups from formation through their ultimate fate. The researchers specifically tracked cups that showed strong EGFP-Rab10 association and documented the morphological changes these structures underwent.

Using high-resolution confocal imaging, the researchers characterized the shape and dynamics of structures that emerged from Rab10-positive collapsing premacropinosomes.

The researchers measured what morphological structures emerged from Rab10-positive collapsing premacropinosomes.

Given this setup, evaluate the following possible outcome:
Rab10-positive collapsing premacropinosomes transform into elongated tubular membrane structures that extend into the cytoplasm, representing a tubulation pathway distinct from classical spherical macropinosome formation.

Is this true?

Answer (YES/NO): YES